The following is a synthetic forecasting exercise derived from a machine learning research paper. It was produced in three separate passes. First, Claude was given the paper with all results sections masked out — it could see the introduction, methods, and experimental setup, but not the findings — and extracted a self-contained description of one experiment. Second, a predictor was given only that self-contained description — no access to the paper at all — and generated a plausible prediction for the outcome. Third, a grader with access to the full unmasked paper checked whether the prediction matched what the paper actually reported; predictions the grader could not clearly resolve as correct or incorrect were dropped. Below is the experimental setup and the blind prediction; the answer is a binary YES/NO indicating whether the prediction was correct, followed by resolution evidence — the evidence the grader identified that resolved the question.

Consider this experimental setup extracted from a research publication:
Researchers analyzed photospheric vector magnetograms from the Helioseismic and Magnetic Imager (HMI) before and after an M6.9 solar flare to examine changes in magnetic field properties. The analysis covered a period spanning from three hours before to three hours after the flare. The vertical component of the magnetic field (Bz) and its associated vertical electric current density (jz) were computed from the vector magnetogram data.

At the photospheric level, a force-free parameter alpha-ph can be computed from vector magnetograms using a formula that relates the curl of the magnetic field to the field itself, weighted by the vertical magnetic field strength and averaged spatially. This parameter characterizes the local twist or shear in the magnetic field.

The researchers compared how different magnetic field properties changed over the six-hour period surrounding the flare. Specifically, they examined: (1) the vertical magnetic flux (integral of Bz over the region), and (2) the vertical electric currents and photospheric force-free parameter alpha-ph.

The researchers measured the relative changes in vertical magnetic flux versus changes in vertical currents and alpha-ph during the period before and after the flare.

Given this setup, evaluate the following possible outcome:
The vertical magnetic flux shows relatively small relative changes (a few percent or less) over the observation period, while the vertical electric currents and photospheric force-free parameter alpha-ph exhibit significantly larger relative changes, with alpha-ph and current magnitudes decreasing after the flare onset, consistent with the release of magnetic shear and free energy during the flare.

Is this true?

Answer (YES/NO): NO